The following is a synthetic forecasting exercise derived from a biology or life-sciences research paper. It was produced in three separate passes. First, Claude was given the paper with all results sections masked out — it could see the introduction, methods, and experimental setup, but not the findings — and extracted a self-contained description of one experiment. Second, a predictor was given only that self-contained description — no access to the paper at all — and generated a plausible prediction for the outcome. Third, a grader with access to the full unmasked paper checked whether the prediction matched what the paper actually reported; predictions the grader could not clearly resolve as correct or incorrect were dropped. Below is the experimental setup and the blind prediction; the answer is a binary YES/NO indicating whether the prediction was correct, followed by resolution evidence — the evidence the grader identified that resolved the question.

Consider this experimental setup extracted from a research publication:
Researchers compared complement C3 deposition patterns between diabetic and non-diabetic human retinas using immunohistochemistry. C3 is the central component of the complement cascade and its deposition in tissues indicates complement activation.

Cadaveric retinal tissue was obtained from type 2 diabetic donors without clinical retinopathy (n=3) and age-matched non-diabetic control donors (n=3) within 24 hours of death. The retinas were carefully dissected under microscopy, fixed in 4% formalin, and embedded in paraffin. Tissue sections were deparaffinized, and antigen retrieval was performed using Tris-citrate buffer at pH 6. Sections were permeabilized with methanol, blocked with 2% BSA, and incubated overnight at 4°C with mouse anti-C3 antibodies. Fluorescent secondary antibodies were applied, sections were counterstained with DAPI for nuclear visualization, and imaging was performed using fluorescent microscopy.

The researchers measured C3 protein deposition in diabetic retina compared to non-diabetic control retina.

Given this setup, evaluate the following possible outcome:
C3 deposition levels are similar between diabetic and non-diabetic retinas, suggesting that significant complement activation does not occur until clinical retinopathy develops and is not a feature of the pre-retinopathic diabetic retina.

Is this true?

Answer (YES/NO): NO